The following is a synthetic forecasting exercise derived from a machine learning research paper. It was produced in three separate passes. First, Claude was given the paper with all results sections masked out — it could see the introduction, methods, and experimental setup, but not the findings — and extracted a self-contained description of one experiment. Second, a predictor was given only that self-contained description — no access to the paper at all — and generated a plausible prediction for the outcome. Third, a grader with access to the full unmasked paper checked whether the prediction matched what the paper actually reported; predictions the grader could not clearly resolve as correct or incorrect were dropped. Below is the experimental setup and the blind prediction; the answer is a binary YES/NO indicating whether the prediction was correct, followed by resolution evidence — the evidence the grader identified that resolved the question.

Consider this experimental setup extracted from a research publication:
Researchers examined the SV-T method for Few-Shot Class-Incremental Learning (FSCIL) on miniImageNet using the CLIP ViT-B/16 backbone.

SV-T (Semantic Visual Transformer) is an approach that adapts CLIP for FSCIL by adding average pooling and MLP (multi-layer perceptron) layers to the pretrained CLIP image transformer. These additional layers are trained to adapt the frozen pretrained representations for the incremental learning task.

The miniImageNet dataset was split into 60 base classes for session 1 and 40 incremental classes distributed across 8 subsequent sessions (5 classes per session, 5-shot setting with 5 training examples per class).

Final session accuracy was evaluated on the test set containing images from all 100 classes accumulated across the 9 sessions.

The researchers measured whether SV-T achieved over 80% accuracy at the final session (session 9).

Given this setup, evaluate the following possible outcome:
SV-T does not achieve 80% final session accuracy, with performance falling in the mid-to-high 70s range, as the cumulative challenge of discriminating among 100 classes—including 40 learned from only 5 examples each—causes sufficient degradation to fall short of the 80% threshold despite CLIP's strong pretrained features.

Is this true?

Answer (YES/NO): NO